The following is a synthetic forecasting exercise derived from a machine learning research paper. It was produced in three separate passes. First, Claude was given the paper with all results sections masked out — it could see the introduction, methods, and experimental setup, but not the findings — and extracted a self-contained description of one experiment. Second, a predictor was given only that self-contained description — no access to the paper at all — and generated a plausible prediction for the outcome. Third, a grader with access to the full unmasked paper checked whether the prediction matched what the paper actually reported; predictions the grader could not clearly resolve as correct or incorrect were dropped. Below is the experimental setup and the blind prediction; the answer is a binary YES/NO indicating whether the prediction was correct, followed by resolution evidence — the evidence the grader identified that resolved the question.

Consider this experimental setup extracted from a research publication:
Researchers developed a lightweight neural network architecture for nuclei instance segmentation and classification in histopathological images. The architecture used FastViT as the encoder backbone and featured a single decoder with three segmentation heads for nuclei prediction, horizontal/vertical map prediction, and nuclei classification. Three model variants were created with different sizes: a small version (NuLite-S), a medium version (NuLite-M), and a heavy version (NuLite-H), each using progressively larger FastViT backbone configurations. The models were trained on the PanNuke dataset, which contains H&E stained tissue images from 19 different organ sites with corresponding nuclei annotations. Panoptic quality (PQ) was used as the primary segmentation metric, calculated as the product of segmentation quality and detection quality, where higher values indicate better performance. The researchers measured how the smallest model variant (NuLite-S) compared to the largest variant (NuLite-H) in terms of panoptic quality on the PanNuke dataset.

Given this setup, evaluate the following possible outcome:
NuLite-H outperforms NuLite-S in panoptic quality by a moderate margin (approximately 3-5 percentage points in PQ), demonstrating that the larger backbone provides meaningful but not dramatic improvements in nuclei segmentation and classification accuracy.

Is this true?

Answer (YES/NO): NO